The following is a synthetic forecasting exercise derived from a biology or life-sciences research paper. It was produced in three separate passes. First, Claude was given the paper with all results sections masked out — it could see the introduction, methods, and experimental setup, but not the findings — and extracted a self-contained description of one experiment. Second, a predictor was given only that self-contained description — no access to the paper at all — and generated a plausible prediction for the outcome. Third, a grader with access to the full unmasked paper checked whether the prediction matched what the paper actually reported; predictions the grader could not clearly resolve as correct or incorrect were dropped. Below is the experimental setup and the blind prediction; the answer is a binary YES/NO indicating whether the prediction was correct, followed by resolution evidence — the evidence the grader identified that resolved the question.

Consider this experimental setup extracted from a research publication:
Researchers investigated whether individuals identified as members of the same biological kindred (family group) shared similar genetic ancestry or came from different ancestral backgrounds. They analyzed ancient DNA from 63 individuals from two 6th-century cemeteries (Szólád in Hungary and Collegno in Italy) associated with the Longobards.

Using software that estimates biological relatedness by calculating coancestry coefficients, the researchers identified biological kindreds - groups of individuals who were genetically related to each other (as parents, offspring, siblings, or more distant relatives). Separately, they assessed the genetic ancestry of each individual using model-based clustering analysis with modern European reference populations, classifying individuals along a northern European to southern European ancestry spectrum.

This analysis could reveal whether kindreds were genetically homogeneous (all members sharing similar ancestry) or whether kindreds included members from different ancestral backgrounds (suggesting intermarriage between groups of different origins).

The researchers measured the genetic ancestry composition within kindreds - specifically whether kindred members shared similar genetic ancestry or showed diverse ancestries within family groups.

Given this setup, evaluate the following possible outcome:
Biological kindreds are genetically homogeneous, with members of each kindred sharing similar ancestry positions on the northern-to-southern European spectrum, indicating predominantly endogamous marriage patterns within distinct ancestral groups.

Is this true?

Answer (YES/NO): NO